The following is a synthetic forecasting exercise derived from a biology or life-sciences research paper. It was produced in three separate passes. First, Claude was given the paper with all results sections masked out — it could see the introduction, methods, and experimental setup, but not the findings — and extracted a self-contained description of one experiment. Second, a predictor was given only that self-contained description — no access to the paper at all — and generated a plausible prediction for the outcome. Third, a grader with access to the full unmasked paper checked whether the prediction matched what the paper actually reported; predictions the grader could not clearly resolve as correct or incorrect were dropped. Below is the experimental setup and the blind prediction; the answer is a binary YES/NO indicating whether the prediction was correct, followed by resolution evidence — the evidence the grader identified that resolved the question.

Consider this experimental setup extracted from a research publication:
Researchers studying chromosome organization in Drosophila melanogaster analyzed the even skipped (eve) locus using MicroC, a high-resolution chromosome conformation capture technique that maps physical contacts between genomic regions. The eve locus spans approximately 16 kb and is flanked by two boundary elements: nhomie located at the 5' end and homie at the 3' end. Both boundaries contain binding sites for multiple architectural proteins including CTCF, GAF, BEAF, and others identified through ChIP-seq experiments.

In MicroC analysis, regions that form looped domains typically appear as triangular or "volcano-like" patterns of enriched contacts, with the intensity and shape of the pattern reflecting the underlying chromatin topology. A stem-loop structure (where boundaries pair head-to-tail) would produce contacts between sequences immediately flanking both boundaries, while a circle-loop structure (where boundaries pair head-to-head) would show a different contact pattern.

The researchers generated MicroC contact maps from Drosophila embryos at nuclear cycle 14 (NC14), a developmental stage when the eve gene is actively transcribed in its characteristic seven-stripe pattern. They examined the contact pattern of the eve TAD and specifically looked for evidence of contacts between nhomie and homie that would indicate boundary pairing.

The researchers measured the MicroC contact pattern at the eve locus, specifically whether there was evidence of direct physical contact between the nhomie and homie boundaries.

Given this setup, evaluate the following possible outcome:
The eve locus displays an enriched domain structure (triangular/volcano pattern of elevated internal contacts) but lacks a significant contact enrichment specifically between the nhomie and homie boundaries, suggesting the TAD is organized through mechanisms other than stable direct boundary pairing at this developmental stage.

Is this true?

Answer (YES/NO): NO